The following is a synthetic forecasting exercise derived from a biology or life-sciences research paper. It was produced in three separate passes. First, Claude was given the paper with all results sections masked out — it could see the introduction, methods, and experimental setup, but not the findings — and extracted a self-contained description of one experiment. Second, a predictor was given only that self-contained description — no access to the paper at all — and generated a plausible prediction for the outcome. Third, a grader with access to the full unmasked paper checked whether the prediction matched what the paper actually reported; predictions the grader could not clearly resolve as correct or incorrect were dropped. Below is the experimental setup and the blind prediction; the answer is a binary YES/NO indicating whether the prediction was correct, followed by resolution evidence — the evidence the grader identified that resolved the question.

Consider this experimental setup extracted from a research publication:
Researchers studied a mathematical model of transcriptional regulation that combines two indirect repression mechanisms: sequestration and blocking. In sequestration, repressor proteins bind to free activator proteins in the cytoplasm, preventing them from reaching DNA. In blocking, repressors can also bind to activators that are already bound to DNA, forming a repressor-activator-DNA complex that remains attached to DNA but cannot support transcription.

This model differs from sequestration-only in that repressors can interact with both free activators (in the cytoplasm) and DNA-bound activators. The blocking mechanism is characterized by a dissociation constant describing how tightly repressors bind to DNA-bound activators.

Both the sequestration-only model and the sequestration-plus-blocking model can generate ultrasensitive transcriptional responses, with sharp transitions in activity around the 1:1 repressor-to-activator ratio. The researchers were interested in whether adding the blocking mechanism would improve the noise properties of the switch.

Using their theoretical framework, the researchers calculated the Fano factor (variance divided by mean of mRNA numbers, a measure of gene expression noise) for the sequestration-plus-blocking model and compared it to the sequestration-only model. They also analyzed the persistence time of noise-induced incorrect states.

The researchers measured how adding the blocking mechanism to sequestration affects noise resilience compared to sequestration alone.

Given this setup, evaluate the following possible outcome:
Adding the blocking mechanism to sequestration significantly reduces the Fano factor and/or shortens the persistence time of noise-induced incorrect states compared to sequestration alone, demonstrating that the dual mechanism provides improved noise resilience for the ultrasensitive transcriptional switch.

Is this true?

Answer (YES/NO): NO